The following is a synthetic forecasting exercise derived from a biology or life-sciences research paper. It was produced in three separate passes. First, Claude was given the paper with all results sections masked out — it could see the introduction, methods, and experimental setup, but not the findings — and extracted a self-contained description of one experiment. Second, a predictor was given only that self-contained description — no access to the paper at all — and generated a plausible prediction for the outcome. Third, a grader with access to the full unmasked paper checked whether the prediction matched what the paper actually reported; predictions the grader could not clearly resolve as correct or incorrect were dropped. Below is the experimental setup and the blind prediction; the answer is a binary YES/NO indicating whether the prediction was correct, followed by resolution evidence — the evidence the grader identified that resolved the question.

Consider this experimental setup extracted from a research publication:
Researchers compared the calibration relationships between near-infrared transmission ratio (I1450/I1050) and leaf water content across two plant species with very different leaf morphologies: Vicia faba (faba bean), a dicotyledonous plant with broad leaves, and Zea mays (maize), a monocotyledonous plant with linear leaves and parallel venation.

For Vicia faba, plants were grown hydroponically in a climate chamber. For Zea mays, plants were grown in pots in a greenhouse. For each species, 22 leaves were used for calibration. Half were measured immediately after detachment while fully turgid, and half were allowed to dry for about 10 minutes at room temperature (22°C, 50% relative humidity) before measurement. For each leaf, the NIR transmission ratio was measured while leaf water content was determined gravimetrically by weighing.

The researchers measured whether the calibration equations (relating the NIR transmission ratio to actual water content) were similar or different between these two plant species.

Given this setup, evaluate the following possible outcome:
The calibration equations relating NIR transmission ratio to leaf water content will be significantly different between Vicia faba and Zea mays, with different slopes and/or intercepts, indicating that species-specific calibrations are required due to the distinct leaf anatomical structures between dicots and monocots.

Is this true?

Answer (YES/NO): YES